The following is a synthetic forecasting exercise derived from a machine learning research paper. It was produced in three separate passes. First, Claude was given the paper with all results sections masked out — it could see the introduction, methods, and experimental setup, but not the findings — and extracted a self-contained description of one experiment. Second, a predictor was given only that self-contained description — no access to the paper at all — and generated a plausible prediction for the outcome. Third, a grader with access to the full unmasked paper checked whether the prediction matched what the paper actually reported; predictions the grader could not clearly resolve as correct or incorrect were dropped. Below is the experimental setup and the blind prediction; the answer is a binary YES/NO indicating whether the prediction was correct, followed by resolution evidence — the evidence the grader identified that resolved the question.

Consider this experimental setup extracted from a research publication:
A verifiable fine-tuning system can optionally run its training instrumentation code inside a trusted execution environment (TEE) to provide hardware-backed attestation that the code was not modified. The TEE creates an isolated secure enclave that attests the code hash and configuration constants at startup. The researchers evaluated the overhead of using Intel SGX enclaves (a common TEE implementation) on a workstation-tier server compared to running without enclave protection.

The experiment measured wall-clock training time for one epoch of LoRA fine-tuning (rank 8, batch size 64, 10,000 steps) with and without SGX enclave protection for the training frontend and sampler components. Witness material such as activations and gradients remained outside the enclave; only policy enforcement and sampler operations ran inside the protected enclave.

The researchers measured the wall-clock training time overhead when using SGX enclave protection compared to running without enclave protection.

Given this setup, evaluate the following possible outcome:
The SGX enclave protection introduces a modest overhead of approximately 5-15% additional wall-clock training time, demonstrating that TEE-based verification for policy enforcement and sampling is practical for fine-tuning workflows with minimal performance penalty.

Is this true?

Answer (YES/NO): NO